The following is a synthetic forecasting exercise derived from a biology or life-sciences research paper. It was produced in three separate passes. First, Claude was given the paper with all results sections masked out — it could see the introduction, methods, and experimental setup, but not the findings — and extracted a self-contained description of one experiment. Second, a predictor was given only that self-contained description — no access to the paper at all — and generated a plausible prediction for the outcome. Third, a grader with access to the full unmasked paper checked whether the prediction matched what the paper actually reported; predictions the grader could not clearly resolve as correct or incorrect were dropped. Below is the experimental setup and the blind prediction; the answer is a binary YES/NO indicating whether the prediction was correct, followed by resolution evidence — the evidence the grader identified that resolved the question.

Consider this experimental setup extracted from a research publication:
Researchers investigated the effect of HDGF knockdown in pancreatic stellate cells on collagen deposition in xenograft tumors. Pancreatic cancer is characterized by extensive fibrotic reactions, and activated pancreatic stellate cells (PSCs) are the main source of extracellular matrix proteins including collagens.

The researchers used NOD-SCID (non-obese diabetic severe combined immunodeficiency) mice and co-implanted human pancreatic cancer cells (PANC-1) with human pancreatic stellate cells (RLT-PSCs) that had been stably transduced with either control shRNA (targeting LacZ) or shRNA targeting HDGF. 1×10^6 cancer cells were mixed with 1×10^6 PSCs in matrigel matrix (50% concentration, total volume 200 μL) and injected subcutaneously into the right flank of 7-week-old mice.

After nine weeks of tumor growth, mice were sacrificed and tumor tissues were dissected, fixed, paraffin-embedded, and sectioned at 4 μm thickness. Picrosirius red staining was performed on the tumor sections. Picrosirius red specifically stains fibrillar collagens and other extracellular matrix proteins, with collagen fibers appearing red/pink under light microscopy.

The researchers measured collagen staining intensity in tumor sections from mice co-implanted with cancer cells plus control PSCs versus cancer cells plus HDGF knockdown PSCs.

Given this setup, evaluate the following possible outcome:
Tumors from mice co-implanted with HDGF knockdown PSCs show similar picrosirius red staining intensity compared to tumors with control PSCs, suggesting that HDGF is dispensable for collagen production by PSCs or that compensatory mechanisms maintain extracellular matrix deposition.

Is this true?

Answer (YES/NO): NO